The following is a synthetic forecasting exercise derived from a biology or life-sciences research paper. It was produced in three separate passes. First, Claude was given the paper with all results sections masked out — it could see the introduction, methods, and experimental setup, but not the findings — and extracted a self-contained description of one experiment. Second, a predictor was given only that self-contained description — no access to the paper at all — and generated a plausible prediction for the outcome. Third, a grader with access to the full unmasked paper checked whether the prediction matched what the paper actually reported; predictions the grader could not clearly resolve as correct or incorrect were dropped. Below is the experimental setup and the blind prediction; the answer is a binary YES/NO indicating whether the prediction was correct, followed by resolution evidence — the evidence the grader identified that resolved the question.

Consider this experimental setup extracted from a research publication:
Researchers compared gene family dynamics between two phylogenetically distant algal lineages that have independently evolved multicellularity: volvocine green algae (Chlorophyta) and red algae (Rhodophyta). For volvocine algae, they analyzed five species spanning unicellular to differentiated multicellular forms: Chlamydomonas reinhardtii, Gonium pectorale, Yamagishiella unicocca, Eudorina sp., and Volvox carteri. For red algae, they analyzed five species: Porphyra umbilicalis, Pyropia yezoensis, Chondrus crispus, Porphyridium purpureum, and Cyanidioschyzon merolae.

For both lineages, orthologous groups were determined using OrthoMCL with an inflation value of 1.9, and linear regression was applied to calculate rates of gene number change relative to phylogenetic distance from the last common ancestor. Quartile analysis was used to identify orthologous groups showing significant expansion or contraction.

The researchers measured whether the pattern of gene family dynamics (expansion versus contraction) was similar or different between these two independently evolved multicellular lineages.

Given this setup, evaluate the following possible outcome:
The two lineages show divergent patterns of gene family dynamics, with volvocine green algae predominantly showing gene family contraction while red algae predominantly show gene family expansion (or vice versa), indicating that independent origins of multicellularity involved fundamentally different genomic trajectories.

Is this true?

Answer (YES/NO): NO